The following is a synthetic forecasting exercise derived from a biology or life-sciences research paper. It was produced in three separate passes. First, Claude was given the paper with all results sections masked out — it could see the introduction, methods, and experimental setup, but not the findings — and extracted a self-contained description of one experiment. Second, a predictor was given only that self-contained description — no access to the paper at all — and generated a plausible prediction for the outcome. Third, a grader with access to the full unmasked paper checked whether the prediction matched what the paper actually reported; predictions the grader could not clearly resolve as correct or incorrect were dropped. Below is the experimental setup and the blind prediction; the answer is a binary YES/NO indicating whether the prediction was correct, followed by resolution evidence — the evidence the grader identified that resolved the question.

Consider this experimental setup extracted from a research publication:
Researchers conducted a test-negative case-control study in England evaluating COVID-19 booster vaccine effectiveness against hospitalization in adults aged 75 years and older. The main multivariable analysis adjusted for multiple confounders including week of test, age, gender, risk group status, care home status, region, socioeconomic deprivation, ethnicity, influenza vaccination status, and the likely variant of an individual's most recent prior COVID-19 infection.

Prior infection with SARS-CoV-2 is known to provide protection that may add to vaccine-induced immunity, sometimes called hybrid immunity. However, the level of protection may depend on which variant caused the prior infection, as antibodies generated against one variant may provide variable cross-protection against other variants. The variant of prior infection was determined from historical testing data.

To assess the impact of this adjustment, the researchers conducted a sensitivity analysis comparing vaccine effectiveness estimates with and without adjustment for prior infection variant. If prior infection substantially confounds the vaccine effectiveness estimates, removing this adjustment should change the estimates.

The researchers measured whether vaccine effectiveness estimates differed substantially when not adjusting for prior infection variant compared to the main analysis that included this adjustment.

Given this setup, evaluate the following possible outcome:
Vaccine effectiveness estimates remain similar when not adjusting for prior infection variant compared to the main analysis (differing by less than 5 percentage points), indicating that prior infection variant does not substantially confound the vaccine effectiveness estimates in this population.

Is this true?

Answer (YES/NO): YES